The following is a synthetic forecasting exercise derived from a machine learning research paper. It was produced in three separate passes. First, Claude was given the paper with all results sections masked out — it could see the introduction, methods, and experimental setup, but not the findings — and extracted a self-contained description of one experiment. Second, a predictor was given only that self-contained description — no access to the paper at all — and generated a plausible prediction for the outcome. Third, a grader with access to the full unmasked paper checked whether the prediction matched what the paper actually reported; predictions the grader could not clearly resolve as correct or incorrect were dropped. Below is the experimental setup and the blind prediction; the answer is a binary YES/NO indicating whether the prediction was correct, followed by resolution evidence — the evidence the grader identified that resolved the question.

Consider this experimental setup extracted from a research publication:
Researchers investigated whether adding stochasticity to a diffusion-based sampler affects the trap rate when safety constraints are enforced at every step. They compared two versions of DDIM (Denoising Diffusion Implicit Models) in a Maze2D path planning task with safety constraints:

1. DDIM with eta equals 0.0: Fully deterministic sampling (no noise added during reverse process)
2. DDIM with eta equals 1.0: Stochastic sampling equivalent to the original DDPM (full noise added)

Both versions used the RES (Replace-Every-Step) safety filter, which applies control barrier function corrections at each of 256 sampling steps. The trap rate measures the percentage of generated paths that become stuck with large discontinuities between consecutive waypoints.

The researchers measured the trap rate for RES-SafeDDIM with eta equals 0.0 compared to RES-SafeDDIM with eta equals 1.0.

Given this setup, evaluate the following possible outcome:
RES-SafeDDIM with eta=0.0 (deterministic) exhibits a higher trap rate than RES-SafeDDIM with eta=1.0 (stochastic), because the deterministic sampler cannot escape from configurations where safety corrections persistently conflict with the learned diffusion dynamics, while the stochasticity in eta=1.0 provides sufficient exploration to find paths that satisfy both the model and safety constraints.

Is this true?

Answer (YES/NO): YES